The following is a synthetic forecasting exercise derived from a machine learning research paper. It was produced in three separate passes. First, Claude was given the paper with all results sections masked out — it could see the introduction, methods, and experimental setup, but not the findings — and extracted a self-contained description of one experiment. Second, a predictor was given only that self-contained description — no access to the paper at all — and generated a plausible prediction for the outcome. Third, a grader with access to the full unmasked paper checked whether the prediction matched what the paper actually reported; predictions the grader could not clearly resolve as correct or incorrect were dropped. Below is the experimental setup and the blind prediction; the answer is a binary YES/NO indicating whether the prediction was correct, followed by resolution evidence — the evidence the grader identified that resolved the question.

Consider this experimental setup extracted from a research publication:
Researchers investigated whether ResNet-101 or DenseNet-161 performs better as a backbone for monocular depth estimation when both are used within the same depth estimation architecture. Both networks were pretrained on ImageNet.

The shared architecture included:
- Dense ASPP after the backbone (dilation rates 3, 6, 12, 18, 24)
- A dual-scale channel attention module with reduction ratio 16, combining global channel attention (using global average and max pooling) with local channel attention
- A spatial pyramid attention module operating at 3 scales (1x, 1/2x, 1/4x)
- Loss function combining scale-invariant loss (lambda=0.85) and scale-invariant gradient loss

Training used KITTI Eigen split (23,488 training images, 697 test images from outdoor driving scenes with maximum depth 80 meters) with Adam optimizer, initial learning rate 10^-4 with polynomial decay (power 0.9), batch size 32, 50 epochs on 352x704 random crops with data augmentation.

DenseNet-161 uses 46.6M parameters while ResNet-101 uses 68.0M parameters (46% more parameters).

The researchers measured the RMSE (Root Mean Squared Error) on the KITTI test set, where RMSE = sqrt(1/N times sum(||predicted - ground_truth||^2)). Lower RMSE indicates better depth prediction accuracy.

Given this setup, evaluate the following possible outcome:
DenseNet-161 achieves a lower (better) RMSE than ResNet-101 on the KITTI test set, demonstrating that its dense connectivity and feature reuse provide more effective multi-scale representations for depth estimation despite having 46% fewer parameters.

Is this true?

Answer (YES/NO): NO